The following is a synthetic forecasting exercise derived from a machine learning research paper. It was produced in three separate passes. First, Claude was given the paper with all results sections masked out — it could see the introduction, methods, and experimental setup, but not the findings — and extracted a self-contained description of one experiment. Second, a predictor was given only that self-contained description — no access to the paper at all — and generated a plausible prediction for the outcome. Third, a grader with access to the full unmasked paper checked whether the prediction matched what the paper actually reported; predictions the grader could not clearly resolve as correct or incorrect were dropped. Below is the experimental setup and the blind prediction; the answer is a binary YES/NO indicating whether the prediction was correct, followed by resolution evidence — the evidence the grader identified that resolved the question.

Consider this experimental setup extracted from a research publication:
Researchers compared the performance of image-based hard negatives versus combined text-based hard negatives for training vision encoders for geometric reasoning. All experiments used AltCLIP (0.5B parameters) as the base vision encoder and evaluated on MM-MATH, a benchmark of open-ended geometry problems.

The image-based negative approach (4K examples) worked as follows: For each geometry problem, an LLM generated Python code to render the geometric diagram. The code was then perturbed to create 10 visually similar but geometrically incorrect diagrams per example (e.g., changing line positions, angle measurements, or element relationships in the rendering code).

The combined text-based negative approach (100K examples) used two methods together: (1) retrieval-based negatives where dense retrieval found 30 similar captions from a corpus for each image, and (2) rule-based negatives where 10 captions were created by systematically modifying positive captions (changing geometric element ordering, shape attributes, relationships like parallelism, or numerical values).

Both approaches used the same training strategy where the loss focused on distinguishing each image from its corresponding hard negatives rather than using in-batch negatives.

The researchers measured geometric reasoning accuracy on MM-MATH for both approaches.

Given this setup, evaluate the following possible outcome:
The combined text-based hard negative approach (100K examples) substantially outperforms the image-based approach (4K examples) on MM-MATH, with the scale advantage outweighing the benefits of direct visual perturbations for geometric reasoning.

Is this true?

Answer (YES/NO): NO